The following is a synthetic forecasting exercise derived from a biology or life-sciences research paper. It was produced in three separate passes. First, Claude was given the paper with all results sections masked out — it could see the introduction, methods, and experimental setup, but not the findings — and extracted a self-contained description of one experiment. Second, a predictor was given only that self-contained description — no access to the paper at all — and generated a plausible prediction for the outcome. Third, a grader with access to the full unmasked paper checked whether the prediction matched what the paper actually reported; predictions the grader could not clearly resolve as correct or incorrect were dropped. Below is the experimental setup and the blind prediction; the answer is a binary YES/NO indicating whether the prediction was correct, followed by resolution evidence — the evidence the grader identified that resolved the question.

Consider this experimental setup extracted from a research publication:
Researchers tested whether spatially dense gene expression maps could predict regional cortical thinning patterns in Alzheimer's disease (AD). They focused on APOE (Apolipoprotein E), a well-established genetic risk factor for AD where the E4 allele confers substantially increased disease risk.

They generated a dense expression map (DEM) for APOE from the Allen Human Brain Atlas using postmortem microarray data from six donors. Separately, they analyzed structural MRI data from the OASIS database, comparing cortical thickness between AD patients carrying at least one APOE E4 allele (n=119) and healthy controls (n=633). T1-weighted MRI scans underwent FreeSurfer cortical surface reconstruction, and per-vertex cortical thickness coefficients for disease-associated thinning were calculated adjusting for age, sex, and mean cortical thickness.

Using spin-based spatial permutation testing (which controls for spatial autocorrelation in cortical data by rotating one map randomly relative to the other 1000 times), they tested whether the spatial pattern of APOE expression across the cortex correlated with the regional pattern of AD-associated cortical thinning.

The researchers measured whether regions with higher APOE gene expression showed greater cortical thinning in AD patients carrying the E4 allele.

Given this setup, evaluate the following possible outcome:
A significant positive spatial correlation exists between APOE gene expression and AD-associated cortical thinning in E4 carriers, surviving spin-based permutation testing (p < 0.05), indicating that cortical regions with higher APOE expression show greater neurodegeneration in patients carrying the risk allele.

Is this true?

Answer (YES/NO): YES